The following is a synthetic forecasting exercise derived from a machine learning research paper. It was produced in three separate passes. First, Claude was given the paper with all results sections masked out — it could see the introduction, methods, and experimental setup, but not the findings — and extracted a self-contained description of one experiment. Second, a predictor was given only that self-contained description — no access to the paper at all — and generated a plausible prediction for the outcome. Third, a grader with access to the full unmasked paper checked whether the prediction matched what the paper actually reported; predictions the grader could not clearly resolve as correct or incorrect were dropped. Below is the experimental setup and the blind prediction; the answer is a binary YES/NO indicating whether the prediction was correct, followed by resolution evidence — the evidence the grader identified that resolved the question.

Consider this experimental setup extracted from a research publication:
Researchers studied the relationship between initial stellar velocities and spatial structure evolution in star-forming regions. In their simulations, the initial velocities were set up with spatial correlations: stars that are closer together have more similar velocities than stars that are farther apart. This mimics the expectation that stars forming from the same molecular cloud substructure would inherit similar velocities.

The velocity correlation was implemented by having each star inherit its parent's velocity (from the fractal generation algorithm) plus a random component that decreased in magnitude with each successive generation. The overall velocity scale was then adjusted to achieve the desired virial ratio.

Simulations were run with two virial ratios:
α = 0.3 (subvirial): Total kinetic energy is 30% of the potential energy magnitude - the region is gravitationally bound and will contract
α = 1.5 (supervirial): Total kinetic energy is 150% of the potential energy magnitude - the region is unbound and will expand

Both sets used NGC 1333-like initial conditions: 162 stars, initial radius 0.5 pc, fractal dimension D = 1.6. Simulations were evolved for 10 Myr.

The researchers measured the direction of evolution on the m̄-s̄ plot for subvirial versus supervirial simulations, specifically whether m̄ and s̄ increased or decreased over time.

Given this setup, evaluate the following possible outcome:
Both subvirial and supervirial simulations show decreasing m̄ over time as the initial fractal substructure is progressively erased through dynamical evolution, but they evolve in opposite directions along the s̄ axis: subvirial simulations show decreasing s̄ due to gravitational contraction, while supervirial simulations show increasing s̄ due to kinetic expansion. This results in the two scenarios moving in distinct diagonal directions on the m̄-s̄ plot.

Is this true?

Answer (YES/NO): NO